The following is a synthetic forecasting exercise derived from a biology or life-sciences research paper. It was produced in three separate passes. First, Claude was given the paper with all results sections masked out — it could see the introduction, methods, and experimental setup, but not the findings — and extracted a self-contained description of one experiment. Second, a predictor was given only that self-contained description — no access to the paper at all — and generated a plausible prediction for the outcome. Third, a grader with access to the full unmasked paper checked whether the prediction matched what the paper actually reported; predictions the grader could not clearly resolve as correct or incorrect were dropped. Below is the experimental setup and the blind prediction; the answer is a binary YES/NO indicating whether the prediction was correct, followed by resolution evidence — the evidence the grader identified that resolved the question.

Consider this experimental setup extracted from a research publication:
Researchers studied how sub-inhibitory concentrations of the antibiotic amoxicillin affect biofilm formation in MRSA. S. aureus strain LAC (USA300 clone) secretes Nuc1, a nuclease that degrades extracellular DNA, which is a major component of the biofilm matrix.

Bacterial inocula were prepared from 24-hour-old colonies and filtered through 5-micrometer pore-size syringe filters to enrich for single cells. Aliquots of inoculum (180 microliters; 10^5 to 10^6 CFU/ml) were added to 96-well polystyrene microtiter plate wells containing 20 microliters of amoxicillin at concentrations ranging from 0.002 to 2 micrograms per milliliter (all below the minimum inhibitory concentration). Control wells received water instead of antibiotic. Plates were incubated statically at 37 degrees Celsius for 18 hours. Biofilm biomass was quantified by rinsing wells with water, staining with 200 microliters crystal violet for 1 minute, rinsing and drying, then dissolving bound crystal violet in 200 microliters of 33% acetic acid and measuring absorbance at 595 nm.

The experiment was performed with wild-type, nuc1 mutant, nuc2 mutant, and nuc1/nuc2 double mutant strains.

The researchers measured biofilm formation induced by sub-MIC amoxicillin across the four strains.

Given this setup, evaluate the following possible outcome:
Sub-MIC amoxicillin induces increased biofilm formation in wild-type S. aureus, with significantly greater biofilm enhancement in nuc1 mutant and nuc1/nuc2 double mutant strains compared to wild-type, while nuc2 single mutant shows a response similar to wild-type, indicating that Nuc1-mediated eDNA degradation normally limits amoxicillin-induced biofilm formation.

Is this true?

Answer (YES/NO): YES